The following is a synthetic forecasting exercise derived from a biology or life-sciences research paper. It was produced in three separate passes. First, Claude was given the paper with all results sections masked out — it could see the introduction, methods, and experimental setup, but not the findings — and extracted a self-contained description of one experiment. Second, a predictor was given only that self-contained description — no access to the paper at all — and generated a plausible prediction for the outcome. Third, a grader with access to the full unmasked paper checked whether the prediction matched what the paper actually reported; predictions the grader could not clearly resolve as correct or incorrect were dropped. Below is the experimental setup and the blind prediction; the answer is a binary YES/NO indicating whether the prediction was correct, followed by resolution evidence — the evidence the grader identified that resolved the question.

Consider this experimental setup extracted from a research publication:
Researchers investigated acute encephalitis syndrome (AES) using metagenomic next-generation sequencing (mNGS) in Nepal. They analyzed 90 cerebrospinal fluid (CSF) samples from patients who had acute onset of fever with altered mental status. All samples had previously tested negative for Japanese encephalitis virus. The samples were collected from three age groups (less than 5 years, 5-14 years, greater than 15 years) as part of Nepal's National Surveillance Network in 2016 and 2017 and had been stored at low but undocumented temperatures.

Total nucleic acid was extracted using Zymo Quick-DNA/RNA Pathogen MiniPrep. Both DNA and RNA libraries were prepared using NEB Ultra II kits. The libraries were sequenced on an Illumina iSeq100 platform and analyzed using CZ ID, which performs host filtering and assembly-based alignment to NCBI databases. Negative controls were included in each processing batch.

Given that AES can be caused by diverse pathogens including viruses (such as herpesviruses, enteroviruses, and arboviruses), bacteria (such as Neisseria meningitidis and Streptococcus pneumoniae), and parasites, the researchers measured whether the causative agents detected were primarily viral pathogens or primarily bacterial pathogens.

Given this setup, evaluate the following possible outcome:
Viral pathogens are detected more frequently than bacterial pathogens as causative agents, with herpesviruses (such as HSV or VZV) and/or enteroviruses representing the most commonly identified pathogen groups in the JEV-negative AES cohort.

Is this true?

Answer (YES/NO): YES